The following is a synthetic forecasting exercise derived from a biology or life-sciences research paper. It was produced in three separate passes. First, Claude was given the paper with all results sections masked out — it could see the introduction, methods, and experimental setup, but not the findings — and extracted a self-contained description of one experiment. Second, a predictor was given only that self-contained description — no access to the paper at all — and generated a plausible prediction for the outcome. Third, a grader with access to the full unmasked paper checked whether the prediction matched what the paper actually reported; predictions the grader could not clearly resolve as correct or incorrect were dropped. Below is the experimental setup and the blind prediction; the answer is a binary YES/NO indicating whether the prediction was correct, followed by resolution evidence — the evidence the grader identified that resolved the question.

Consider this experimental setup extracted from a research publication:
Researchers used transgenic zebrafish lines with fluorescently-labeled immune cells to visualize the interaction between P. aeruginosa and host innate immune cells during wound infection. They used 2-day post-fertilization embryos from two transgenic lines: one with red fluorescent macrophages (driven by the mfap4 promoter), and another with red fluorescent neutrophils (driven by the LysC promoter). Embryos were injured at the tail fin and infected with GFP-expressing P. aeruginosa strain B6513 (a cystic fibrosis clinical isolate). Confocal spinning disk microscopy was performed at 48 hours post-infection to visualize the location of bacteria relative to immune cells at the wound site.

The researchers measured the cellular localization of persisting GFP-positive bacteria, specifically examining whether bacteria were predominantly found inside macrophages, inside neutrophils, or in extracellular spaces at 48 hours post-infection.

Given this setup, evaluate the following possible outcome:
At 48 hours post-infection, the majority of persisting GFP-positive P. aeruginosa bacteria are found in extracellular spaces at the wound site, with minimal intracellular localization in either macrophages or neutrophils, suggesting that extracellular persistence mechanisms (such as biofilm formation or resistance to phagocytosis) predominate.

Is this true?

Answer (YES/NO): NO